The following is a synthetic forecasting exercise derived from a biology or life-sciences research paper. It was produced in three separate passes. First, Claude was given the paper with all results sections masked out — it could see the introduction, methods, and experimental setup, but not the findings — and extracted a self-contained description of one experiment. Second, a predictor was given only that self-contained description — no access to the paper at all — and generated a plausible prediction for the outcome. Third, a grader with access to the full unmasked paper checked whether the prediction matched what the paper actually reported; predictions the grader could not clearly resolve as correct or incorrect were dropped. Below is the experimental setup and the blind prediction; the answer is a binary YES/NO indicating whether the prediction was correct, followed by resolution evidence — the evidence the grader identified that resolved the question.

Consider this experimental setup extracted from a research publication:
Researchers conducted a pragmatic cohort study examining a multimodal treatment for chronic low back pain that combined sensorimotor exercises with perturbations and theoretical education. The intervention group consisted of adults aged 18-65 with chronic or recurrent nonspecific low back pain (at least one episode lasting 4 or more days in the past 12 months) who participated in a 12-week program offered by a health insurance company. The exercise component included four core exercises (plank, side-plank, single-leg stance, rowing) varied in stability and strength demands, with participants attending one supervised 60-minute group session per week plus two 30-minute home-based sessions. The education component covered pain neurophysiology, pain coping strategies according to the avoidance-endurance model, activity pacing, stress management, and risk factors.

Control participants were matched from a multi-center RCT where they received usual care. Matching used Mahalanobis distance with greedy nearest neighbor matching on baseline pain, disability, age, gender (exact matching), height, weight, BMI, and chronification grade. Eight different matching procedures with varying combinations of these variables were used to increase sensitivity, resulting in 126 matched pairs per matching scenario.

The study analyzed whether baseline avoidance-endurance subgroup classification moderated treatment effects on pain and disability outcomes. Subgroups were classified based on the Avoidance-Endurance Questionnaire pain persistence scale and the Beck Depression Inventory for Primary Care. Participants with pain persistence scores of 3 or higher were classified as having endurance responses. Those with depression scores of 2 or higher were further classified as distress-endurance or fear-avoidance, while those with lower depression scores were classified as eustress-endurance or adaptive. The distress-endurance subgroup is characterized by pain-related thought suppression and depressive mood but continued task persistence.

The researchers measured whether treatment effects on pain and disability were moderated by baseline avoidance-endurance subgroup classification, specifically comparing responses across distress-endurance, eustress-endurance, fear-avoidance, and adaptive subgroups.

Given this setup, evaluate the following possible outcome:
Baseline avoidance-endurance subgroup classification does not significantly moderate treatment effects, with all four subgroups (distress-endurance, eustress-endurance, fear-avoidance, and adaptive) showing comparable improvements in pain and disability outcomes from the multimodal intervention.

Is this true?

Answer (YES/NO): NO